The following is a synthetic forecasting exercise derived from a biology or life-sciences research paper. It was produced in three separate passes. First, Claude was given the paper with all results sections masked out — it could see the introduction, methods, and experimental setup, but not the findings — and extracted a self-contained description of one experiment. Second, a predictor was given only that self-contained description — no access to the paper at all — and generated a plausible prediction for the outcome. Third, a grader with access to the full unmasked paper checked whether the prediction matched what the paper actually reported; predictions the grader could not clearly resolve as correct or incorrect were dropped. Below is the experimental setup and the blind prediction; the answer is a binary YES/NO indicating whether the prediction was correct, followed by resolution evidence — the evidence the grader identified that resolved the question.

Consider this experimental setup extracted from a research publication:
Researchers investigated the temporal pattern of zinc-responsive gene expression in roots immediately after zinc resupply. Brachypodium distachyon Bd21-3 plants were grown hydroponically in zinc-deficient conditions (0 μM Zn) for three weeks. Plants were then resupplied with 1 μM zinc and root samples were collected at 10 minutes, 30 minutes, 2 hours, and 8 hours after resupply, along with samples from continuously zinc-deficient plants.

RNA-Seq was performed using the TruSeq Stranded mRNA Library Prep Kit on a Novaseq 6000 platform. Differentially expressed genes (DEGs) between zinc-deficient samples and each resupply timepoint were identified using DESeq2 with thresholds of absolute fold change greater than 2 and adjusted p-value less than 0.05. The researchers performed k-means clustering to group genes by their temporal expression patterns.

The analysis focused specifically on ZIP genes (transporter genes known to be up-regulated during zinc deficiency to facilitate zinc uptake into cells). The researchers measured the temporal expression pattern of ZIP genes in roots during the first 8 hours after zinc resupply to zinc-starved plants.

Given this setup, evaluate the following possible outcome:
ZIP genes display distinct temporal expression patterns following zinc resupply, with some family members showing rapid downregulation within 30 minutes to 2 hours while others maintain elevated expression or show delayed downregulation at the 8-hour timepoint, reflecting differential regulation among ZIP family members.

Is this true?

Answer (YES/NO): NO